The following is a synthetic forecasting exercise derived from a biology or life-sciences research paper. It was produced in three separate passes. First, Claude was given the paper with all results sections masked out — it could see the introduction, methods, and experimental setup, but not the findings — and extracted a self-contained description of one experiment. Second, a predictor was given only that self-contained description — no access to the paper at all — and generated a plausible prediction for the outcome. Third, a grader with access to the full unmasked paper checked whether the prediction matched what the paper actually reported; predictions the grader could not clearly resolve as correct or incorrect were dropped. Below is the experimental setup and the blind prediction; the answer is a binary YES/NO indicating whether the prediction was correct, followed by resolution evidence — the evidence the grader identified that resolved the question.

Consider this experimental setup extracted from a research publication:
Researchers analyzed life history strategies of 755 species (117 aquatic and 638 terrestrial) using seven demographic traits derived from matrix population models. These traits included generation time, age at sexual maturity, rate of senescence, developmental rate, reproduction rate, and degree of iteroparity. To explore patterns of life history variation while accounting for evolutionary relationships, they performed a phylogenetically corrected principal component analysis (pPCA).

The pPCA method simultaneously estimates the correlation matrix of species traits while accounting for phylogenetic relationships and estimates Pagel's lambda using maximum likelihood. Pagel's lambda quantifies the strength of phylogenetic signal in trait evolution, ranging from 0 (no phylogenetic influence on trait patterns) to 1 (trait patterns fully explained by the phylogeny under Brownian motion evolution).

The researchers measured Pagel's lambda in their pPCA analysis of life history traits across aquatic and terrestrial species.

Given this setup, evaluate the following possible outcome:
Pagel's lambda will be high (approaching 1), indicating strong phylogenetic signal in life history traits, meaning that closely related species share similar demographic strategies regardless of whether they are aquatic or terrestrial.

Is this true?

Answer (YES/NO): NO